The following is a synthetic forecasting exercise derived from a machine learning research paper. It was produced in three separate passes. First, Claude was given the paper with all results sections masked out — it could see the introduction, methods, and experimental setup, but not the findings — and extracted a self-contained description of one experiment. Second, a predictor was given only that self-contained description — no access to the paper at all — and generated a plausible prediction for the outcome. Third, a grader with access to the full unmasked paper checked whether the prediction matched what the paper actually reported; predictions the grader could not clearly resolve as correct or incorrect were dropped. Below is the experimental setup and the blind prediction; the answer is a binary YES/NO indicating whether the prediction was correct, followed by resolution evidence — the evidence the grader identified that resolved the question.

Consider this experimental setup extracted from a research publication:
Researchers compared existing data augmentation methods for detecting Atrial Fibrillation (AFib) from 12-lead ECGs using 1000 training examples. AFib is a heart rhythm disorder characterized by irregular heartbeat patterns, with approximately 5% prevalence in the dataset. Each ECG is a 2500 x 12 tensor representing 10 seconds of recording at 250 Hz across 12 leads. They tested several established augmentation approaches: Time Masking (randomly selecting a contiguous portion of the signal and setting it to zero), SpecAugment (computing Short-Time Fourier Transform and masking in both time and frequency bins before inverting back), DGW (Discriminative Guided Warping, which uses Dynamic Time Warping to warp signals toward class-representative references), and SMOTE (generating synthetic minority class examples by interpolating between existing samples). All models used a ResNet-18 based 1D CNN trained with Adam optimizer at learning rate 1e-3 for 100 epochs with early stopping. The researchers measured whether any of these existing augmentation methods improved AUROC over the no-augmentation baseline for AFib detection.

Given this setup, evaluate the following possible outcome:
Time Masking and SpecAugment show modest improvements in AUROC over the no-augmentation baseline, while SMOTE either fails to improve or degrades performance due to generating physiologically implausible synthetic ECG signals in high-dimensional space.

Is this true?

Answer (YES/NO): NO